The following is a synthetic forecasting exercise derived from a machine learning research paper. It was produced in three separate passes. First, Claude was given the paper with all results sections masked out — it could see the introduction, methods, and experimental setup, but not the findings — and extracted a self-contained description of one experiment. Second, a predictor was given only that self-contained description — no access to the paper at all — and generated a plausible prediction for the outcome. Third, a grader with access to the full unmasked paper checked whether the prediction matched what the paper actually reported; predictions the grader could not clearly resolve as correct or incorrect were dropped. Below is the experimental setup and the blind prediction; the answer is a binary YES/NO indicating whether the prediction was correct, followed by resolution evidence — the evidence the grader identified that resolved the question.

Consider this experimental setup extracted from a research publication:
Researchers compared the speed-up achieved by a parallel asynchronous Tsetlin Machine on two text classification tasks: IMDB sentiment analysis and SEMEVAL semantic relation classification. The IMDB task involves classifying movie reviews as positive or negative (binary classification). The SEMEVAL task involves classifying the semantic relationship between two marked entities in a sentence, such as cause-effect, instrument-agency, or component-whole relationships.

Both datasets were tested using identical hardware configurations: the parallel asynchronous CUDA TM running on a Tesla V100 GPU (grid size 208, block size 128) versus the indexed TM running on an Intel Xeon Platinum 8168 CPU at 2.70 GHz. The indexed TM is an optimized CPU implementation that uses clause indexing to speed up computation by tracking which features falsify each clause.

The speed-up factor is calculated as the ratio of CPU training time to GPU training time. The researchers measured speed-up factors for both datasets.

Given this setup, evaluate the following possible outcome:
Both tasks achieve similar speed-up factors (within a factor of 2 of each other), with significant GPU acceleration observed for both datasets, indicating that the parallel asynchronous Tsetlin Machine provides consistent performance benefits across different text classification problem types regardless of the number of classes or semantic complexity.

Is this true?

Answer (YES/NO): NO